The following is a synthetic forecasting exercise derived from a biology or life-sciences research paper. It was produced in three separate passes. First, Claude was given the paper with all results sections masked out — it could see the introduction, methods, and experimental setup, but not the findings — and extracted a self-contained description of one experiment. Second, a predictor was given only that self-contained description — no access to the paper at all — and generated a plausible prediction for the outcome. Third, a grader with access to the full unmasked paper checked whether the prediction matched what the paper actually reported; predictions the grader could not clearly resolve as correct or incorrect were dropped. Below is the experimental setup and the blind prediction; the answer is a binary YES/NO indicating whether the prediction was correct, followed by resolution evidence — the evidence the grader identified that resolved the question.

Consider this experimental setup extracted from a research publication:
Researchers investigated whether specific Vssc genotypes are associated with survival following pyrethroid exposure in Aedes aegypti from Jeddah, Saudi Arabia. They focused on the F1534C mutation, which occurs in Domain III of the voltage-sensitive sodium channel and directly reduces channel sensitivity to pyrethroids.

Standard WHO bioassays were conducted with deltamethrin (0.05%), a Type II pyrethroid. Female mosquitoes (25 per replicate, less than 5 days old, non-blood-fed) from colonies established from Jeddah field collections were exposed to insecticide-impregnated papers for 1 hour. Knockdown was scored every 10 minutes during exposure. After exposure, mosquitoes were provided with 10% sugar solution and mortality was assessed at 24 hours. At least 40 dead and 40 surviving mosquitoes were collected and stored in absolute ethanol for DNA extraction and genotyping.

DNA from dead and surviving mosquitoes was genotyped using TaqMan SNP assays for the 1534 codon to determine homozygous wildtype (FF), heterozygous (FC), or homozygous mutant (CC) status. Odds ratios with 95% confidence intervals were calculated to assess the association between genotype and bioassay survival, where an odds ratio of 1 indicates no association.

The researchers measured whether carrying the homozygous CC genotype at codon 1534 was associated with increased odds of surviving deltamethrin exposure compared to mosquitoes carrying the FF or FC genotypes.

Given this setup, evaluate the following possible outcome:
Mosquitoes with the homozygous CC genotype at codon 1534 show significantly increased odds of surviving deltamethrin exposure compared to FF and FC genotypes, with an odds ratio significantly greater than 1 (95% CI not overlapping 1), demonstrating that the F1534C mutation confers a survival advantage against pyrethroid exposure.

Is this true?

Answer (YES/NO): NO